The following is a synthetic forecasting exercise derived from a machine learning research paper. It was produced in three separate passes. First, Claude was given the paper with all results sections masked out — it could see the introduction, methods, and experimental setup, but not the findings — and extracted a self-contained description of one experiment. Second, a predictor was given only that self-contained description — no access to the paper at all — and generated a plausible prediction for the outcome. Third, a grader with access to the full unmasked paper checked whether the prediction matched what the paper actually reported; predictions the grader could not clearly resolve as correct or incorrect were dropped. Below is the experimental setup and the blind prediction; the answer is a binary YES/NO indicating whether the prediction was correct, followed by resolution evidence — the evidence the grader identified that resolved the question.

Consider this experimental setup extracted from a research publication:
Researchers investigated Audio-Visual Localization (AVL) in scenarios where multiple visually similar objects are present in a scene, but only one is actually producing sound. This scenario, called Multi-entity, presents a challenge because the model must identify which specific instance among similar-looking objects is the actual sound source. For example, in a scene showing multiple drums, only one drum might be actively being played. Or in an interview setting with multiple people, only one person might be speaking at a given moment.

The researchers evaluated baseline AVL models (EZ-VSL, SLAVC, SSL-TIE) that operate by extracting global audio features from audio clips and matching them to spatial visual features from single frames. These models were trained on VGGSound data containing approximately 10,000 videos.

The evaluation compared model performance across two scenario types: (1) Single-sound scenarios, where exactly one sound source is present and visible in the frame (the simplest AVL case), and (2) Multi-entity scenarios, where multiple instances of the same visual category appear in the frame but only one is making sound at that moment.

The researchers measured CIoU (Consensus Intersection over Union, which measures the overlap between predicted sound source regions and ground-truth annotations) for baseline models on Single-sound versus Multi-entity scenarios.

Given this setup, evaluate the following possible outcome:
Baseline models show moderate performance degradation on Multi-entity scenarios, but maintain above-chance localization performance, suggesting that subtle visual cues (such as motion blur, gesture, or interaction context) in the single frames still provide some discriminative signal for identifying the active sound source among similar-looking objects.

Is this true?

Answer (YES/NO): NO